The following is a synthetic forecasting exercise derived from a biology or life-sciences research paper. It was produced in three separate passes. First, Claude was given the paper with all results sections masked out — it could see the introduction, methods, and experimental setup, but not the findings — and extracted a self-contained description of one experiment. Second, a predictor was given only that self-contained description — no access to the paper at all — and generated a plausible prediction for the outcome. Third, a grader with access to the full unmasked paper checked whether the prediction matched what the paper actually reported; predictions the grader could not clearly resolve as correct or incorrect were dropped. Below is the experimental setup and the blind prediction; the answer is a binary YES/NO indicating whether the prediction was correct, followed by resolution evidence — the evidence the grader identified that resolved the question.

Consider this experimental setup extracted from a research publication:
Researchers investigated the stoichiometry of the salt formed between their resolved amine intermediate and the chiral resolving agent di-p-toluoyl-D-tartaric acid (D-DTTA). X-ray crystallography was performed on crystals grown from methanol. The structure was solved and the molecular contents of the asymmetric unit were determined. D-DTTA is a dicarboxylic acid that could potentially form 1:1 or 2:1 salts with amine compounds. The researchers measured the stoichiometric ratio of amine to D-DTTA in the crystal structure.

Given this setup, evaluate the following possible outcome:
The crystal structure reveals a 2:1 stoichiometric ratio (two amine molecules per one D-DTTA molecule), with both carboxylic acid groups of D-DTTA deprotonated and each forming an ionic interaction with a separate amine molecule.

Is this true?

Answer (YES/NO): YES